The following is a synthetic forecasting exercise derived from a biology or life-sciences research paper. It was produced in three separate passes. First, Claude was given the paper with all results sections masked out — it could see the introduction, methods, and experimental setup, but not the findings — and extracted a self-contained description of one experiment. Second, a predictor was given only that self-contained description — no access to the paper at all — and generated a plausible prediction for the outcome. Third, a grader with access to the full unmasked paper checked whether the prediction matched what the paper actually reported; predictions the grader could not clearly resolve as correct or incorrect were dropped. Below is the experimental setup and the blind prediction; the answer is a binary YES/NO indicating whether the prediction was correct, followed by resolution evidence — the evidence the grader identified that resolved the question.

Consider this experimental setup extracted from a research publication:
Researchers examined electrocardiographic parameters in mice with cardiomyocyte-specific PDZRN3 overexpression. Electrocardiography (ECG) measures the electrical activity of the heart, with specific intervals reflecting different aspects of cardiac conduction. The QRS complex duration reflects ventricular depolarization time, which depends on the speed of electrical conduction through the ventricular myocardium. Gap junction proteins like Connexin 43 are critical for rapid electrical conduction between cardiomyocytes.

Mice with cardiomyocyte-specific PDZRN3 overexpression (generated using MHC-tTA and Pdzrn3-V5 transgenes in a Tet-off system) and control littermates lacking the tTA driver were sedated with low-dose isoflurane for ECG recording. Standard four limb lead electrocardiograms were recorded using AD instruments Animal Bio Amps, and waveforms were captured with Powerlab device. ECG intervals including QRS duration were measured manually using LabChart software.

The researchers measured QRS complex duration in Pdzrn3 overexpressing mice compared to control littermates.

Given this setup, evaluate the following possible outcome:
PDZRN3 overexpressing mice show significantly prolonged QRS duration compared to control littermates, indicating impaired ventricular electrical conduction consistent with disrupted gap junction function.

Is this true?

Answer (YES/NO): NO